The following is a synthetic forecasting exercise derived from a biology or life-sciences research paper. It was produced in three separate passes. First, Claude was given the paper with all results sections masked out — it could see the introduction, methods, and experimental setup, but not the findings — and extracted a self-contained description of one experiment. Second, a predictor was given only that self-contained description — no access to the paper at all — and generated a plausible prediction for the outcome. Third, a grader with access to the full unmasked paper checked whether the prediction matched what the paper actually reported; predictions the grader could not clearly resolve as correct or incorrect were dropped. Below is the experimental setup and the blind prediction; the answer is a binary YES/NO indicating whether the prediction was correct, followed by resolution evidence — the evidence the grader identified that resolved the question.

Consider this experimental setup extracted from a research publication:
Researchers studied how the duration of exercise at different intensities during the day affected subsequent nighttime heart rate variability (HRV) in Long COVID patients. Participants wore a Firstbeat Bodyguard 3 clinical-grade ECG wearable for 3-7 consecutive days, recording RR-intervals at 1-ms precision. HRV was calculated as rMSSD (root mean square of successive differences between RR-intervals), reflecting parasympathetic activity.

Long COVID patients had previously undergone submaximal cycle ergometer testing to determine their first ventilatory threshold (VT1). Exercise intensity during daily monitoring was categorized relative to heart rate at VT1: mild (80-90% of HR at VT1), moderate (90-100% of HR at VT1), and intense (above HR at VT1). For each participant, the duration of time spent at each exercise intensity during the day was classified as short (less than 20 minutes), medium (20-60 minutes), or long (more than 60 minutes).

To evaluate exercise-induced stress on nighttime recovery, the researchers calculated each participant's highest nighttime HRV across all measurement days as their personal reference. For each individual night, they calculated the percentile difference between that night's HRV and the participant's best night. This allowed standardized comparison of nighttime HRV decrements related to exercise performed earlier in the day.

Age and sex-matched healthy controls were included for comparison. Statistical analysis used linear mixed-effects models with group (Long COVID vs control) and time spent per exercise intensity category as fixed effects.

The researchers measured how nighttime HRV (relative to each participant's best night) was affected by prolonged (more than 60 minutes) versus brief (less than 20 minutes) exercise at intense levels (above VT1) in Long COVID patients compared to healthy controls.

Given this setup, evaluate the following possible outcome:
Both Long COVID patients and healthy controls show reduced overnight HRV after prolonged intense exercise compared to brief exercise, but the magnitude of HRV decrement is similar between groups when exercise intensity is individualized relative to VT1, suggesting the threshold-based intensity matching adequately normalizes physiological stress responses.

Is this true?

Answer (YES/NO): NO